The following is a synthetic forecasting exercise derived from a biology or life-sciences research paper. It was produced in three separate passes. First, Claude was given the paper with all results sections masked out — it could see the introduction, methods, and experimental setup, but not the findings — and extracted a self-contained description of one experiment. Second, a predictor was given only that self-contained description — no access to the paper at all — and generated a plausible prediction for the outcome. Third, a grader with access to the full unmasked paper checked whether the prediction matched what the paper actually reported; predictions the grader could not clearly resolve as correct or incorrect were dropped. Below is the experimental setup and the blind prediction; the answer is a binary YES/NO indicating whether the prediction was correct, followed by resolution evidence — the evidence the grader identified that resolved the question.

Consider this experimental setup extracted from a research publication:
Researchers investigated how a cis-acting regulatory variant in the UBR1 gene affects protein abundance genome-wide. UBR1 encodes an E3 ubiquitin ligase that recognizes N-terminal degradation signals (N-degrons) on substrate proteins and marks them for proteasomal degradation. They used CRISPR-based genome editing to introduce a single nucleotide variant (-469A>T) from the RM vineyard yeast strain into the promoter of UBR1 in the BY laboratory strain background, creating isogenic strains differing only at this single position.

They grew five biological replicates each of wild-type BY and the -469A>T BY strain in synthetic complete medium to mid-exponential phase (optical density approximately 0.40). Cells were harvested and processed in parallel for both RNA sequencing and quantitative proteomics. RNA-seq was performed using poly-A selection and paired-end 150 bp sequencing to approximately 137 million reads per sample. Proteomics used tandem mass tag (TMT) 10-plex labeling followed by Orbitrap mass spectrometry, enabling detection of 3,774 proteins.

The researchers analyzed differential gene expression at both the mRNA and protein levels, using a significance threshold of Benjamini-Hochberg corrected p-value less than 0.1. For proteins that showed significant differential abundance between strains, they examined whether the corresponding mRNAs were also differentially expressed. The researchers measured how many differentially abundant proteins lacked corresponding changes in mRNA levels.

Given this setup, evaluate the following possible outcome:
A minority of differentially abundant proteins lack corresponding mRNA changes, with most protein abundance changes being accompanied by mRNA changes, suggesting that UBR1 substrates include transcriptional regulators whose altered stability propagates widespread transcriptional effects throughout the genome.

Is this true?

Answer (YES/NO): NO